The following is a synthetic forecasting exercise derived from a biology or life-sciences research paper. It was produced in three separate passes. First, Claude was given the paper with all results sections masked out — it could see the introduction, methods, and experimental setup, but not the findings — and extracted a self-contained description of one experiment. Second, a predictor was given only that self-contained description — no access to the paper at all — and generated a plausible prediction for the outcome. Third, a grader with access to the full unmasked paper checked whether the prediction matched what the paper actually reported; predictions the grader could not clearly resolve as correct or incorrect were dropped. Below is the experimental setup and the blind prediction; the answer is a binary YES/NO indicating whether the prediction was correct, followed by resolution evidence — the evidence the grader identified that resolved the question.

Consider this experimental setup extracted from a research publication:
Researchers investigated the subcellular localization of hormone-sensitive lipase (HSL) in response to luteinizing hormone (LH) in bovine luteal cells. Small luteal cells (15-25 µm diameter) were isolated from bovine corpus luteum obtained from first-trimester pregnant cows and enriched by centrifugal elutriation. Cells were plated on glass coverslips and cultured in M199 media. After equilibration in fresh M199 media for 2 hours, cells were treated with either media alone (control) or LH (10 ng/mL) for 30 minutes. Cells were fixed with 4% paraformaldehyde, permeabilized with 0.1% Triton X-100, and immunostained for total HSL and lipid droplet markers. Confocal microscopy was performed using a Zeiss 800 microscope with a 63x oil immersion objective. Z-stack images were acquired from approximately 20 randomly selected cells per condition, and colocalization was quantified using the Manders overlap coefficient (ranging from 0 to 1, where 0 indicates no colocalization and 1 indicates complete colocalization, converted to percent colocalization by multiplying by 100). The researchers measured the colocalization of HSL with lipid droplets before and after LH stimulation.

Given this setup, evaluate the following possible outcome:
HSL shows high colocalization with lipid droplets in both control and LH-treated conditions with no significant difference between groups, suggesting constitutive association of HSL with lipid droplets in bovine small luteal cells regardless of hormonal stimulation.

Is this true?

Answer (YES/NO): NO